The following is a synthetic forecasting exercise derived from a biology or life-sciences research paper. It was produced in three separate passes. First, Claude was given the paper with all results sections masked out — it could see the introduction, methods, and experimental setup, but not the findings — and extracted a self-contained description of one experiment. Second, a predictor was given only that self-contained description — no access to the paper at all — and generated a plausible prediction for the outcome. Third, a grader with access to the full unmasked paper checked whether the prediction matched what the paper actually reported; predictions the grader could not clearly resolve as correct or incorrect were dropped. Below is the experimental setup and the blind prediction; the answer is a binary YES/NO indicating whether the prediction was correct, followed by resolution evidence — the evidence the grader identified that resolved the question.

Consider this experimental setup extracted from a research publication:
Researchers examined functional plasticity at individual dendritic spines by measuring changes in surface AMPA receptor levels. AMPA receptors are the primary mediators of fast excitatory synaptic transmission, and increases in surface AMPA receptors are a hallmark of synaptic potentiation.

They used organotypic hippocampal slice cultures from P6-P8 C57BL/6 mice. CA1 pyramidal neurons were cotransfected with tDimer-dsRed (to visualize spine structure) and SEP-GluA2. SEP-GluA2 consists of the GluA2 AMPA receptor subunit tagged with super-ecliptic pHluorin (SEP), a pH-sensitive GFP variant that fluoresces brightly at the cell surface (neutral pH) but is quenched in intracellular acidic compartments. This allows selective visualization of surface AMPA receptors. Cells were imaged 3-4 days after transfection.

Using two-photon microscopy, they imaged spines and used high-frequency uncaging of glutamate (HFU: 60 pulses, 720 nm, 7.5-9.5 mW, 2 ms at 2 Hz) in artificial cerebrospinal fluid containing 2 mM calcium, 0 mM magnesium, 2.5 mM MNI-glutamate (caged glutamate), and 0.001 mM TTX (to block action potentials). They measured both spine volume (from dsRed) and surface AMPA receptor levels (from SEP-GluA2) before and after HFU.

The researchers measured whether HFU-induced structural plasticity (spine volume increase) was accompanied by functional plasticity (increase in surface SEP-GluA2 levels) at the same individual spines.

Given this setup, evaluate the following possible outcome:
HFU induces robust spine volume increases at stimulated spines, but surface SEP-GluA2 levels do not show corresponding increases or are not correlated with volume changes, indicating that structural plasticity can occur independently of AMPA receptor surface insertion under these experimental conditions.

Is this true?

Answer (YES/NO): NO